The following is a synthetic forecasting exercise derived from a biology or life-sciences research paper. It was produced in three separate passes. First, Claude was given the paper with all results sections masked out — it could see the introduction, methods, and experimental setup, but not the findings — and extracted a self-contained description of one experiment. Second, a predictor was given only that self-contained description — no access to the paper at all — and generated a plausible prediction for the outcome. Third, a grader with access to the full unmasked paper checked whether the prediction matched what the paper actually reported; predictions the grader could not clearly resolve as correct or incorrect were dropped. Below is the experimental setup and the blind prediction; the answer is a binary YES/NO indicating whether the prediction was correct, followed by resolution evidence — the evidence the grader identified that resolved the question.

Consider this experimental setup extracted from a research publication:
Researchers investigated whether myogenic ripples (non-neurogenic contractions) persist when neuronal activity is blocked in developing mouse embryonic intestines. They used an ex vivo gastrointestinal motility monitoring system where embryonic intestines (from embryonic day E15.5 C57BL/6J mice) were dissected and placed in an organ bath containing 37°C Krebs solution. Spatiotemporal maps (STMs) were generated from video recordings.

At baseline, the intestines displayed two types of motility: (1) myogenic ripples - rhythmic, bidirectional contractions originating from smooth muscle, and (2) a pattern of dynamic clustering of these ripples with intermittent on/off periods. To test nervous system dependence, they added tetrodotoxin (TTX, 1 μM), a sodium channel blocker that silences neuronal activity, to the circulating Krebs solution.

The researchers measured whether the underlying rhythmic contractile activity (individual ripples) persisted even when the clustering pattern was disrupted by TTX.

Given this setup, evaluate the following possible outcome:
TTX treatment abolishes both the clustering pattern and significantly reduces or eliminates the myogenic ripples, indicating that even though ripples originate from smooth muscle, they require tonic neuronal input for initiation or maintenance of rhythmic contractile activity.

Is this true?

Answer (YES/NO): NO